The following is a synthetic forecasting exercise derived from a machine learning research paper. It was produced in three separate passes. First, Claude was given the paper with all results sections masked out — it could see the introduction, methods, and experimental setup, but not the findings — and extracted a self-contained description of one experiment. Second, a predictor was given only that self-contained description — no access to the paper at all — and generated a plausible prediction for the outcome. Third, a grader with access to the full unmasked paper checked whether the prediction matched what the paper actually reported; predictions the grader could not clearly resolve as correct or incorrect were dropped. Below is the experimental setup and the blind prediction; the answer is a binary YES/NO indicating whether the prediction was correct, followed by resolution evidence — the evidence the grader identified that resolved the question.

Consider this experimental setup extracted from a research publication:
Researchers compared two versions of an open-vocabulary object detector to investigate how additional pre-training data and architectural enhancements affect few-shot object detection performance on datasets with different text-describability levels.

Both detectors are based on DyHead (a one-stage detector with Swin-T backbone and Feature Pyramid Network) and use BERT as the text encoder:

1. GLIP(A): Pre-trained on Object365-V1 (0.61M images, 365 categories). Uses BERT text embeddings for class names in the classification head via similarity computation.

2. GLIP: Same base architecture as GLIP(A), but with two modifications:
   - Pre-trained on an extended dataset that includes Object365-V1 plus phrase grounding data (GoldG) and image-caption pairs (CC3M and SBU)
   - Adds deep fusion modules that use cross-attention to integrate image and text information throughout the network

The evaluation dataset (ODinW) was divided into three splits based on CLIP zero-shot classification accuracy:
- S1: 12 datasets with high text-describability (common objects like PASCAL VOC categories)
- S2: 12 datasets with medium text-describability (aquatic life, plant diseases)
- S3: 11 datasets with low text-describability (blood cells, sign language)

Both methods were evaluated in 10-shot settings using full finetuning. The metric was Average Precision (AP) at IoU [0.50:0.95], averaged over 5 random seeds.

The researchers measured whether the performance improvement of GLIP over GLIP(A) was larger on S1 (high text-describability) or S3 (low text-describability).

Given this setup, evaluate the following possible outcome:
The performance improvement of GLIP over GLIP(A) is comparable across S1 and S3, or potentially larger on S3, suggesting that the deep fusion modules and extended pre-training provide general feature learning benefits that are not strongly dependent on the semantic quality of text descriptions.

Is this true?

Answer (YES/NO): NO